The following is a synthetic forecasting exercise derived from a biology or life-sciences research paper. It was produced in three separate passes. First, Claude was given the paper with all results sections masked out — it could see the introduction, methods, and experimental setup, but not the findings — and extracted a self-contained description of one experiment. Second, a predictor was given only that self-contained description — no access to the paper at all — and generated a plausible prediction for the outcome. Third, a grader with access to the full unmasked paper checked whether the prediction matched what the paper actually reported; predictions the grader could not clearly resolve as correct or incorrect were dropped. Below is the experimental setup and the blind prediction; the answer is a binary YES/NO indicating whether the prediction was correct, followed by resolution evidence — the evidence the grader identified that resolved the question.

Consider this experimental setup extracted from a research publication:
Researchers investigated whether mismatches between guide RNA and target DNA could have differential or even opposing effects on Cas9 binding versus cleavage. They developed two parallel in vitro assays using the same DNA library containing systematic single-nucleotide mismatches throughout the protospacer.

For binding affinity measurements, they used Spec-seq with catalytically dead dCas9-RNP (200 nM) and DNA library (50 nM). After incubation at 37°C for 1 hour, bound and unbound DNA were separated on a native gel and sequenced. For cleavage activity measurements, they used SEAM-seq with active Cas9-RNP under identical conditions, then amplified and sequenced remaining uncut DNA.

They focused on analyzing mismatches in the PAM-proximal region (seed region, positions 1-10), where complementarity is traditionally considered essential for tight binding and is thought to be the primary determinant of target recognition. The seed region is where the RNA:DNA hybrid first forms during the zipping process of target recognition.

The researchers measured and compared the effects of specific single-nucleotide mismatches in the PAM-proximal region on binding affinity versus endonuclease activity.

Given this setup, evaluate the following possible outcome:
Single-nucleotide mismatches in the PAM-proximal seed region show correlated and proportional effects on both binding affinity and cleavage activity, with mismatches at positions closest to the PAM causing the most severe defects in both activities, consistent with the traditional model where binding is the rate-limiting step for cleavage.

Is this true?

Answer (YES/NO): NO